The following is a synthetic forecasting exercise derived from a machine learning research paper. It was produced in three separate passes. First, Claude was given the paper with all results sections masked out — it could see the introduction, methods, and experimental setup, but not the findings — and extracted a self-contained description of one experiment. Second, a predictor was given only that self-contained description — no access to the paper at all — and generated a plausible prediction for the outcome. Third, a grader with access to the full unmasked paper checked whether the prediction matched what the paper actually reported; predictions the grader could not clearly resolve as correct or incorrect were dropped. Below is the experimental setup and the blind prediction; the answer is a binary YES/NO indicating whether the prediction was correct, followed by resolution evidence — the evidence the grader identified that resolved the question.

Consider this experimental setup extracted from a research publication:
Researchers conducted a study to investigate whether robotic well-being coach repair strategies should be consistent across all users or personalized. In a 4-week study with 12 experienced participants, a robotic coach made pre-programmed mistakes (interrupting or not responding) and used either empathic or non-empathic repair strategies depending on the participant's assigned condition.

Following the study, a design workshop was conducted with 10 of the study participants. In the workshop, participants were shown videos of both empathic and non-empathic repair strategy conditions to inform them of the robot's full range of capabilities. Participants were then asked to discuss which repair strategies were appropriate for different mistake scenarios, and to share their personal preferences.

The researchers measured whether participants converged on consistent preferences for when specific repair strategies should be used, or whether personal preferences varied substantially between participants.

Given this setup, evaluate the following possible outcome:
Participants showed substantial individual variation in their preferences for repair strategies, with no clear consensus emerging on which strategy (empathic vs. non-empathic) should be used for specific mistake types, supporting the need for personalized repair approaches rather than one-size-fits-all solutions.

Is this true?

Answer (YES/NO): YES